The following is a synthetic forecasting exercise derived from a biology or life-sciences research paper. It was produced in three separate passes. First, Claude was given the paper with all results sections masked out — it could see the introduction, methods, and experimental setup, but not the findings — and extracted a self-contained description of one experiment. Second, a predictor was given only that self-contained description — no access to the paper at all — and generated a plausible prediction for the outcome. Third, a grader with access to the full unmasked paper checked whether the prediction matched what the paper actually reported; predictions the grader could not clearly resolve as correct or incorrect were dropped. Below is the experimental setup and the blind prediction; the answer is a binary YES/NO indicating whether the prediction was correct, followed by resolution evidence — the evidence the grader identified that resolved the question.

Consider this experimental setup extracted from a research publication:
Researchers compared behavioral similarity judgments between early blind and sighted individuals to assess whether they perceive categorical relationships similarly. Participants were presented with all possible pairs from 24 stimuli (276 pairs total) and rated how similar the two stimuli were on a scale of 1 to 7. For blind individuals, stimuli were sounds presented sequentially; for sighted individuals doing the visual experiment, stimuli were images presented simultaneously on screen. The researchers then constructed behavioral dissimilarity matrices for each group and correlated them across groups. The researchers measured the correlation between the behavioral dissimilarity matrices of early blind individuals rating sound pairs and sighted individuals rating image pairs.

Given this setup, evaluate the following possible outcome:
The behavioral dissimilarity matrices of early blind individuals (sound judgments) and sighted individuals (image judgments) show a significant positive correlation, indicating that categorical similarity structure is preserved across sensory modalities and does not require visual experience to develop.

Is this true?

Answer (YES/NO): YES